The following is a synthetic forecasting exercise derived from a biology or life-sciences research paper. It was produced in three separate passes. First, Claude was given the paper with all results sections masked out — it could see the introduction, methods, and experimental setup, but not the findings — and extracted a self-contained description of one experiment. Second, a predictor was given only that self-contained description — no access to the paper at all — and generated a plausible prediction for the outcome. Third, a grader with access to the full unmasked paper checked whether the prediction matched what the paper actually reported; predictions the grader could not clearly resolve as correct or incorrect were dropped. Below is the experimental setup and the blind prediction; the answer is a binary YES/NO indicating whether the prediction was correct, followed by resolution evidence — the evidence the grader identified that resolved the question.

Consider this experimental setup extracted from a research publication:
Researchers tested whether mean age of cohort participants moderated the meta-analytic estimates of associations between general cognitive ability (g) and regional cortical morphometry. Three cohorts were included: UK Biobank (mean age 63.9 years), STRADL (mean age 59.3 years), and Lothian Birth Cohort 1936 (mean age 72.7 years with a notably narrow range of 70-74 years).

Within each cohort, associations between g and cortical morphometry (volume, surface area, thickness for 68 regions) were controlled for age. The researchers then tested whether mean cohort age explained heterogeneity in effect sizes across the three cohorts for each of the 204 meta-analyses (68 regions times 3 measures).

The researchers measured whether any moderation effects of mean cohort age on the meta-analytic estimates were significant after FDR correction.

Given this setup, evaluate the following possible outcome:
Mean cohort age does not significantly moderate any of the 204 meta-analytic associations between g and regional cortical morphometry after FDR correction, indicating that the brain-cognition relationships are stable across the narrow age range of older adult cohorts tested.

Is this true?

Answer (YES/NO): YES